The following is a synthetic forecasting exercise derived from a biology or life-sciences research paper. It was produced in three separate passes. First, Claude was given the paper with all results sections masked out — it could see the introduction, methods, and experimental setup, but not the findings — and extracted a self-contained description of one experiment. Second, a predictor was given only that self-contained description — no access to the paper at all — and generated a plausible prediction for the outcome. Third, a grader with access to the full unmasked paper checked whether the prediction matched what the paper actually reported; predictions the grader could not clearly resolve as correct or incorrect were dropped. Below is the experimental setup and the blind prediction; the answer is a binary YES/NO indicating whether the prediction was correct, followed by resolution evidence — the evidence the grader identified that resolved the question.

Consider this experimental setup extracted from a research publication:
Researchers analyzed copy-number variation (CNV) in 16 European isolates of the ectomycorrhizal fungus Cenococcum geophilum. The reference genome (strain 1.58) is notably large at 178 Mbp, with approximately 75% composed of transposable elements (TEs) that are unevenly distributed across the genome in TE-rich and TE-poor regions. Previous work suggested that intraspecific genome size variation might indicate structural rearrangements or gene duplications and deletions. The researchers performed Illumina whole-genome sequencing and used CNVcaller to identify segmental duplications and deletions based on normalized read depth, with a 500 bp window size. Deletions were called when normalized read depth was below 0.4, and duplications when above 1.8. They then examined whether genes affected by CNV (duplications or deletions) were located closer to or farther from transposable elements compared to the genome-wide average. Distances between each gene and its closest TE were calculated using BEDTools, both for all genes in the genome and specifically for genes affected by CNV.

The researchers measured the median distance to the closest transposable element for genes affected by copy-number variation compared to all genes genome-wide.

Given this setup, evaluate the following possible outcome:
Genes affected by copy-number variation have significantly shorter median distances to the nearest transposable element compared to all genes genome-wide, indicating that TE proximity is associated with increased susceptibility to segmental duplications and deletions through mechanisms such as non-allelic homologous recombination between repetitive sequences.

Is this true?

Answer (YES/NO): NO